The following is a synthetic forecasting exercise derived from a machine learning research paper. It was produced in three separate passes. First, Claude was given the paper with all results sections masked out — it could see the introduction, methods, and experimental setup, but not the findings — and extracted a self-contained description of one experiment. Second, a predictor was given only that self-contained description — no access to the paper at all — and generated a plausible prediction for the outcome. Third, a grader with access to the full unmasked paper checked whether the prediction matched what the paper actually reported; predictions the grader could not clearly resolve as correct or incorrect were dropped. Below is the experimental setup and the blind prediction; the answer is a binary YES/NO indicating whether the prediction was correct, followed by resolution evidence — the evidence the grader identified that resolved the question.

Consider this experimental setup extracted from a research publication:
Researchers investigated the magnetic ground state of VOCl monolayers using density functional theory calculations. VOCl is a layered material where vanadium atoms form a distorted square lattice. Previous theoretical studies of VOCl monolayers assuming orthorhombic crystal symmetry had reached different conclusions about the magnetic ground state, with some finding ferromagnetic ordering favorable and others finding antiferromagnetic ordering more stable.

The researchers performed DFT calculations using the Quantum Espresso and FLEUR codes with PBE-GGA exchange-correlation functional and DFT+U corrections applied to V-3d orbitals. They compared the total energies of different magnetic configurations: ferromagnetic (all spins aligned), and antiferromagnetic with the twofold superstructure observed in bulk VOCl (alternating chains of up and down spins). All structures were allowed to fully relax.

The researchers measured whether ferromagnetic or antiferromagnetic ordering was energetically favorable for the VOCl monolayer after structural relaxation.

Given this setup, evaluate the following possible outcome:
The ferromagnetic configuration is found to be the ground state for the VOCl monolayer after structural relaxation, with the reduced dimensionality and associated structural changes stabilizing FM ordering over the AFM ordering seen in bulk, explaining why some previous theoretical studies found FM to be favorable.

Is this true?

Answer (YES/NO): NO